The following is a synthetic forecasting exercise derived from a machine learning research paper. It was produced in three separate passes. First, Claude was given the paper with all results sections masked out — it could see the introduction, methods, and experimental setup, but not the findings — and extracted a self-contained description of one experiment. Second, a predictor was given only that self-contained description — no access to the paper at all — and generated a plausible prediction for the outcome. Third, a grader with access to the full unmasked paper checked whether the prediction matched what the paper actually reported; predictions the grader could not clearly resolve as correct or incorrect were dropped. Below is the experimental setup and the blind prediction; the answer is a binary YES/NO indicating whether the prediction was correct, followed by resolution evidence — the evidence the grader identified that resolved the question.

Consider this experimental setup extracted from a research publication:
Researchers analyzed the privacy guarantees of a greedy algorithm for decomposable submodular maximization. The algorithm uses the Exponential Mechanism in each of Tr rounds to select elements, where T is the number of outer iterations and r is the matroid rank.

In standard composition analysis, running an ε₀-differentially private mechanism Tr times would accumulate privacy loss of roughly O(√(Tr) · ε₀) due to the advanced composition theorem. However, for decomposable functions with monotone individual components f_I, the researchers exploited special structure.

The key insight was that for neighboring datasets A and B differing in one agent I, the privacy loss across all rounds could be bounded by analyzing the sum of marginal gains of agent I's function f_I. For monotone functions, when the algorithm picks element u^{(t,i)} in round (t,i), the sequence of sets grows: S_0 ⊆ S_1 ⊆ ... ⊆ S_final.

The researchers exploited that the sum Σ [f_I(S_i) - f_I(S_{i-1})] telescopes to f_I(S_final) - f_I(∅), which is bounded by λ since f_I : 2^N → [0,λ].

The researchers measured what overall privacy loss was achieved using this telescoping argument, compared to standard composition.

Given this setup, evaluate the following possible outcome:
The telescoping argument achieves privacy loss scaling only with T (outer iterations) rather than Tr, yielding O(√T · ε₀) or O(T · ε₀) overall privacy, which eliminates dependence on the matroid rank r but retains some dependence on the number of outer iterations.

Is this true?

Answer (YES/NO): NO